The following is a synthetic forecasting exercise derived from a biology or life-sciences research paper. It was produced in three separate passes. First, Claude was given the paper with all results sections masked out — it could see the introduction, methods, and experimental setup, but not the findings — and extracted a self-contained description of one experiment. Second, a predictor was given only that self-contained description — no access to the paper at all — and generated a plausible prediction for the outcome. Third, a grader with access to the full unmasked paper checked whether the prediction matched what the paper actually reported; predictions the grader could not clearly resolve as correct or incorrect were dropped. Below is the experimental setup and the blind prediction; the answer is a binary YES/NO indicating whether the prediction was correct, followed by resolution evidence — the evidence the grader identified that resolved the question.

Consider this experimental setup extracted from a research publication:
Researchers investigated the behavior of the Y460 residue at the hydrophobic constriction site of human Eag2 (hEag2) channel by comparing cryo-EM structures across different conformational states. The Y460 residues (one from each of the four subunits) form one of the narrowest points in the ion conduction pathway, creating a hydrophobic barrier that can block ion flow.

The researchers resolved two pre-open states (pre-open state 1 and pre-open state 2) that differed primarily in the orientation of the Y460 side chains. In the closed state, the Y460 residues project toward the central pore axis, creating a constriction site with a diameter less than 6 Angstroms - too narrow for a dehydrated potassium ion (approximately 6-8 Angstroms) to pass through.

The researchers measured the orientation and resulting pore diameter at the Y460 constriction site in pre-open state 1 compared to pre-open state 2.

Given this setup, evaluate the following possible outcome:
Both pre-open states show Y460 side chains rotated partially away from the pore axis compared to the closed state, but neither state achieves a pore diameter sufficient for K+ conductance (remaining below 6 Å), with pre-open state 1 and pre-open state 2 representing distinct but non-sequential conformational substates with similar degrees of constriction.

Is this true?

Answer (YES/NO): NO